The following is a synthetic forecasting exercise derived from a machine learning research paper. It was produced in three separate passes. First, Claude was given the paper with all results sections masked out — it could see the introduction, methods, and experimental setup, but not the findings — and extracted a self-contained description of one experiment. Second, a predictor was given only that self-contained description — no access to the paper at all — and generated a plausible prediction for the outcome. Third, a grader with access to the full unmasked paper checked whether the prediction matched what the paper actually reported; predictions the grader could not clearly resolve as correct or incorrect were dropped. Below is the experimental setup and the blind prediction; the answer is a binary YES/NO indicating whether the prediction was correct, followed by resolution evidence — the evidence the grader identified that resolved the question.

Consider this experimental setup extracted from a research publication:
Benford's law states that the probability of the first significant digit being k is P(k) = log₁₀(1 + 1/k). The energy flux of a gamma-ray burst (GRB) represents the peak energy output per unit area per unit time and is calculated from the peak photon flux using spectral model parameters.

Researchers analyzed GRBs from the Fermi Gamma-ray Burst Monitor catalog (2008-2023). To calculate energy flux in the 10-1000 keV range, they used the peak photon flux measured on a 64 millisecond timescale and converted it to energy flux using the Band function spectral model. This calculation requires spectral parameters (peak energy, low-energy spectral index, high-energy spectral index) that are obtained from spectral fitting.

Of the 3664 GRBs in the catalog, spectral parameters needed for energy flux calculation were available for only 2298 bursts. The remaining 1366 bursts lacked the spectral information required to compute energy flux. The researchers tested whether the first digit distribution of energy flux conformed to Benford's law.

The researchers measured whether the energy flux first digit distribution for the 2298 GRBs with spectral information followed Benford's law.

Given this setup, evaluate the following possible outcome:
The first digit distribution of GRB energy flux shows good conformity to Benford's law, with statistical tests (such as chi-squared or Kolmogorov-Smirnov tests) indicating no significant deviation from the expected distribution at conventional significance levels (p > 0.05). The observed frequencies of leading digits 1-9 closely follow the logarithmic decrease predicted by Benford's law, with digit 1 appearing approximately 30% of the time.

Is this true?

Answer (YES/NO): NO